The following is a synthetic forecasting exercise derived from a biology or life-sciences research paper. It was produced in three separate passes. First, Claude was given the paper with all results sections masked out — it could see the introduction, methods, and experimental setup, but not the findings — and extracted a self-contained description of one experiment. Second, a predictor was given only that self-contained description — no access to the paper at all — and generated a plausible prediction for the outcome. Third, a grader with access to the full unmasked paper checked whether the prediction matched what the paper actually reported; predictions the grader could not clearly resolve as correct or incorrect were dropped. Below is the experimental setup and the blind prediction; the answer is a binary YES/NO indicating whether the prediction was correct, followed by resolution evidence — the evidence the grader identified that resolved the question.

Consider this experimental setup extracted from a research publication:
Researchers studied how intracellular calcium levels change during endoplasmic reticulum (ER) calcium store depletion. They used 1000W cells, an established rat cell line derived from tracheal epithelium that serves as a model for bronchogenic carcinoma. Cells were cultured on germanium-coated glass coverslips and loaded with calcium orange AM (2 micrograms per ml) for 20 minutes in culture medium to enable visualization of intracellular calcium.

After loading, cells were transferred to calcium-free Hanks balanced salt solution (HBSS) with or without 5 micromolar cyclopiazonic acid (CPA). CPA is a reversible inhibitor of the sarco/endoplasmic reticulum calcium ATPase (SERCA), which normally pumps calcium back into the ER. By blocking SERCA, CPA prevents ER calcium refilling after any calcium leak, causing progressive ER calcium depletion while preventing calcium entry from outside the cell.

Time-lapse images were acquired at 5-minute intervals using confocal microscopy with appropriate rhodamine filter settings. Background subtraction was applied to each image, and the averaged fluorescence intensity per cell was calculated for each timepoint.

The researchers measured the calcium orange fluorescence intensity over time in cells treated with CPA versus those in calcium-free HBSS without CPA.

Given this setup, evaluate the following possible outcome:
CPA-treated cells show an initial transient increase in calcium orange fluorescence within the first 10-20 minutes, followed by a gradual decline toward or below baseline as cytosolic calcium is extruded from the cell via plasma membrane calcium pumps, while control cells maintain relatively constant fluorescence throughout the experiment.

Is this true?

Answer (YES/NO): NO